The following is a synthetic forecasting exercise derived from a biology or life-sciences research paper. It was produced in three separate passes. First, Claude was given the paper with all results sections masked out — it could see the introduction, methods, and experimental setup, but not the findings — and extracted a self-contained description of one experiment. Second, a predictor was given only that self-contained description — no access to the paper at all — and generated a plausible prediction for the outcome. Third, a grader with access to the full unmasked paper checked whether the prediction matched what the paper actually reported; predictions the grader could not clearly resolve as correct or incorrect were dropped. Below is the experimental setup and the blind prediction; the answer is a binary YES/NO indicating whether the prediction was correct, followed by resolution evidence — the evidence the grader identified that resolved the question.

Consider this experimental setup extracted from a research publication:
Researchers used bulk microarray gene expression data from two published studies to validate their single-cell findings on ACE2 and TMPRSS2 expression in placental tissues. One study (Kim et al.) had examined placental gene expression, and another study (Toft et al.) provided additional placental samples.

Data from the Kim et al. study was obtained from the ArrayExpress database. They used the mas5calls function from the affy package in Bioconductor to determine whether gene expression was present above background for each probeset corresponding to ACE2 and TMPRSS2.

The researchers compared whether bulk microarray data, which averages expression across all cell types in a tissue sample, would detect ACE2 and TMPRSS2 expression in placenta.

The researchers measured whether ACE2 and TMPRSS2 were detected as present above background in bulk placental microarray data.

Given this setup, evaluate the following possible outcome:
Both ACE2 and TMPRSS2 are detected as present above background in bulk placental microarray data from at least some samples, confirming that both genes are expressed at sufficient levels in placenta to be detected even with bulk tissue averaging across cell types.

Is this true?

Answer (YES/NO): NO